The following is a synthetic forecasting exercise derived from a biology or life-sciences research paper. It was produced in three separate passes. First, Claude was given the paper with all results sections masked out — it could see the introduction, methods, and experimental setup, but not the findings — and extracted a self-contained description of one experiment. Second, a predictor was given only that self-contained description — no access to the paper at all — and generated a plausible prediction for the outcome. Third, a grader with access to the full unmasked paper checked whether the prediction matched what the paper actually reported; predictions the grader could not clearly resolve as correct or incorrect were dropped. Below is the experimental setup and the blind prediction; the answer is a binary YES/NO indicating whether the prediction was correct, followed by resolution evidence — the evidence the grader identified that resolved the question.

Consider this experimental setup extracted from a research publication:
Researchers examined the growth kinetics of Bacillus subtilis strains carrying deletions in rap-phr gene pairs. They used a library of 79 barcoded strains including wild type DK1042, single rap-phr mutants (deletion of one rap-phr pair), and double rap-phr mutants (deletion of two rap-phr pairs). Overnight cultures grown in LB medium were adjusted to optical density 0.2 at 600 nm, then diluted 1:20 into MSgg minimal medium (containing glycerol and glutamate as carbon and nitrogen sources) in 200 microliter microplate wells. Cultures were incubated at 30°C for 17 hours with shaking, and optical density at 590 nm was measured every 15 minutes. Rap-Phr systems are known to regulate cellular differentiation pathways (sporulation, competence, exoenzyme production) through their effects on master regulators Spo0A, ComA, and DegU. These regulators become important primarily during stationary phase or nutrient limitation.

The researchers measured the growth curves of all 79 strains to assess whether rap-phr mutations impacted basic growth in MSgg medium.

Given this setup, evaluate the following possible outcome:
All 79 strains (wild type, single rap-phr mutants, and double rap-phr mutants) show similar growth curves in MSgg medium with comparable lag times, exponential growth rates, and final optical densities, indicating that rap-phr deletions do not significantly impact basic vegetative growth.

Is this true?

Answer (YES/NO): NO